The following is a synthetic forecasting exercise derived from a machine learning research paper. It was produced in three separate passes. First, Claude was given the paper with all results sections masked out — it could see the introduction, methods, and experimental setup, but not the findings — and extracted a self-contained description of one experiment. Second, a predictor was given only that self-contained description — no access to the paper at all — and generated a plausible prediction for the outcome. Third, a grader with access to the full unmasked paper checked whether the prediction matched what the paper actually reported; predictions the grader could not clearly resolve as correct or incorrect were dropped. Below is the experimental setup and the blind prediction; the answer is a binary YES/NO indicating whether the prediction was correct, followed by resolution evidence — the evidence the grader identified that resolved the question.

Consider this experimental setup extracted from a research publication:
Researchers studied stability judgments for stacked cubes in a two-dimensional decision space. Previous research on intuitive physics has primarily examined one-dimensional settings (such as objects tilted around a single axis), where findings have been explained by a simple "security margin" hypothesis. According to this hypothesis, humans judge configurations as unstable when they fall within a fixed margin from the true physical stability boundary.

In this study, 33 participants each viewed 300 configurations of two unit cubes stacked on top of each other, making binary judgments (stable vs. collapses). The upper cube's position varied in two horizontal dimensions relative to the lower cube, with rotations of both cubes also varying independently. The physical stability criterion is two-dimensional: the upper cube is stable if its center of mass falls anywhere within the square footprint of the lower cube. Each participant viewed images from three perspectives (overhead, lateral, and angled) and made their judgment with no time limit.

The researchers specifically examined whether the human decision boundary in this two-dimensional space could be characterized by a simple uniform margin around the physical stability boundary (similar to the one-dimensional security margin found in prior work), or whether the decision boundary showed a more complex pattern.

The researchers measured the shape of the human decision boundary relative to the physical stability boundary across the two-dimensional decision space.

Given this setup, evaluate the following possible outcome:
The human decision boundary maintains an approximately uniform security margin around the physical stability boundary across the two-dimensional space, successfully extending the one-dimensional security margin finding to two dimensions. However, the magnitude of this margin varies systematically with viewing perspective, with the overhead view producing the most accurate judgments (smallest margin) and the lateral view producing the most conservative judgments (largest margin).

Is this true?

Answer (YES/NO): NO